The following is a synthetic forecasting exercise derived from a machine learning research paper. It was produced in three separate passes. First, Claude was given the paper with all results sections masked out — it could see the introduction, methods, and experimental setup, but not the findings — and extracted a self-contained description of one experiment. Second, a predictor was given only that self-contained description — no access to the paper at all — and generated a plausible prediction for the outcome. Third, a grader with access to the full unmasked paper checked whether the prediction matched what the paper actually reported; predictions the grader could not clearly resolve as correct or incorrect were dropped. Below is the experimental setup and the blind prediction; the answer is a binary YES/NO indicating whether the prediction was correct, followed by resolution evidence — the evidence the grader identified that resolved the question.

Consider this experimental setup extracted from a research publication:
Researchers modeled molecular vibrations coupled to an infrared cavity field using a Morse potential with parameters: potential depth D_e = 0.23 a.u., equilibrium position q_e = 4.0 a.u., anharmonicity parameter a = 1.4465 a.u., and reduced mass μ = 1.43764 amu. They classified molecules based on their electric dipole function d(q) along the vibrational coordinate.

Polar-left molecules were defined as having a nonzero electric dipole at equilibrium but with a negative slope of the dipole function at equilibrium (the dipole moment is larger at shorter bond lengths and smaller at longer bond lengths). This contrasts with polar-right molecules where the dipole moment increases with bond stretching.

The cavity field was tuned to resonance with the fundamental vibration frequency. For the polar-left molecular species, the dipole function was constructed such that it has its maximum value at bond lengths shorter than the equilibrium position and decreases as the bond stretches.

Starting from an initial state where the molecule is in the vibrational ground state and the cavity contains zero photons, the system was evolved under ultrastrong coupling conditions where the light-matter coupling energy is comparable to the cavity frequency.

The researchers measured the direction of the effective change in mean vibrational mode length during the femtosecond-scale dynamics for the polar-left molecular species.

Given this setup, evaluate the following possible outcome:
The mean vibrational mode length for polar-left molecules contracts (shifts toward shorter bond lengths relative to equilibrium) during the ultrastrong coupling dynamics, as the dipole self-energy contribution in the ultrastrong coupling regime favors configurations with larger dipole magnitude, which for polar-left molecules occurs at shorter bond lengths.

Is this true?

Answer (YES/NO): YES